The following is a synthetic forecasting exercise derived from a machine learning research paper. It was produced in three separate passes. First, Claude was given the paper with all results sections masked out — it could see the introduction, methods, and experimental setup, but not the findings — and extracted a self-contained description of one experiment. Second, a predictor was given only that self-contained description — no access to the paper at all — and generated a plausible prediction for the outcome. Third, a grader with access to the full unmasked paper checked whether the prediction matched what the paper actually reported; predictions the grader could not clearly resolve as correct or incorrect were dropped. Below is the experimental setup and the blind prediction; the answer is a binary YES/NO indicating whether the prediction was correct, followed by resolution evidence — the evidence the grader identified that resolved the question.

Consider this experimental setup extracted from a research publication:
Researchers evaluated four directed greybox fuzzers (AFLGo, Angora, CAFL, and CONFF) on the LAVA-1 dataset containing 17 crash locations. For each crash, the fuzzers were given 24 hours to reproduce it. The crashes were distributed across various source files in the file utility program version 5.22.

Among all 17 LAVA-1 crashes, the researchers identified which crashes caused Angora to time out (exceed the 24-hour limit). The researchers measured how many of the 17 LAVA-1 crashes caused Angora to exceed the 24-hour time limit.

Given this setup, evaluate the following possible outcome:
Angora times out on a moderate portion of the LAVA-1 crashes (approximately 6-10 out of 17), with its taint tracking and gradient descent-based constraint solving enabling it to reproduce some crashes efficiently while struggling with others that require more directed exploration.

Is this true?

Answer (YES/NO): NO